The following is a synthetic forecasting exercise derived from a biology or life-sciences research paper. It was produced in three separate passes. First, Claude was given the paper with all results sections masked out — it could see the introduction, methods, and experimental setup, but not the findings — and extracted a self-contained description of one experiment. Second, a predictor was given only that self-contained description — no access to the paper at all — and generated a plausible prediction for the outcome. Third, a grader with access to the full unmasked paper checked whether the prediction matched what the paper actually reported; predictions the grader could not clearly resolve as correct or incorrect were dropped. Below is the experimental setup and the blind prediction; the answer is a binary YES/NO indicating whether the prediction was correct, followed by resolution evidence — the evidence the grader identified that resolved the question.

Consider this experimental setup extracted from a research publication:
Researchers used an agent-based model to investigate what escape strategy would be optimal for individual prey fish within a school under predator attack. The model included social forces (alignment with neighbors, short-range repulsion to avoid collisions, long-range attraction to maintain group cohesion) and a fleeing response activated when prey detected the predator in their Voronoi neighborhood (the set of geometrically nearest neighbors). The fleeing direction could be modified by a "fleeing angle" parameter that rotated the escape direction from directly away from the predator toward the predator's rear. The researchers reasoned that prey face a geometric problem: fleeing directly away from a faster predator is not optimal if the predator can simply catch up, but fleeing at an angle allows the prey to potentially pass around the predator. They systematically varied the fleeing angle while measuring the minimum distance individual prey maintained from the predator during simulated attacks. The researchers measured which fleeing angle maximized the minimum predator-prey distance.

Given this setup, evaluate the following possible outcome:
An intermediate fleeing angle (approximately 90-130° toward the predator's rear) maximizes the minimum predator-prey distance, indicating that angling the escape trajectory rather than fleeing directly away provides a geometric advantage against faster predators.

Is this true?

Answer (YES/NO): NO